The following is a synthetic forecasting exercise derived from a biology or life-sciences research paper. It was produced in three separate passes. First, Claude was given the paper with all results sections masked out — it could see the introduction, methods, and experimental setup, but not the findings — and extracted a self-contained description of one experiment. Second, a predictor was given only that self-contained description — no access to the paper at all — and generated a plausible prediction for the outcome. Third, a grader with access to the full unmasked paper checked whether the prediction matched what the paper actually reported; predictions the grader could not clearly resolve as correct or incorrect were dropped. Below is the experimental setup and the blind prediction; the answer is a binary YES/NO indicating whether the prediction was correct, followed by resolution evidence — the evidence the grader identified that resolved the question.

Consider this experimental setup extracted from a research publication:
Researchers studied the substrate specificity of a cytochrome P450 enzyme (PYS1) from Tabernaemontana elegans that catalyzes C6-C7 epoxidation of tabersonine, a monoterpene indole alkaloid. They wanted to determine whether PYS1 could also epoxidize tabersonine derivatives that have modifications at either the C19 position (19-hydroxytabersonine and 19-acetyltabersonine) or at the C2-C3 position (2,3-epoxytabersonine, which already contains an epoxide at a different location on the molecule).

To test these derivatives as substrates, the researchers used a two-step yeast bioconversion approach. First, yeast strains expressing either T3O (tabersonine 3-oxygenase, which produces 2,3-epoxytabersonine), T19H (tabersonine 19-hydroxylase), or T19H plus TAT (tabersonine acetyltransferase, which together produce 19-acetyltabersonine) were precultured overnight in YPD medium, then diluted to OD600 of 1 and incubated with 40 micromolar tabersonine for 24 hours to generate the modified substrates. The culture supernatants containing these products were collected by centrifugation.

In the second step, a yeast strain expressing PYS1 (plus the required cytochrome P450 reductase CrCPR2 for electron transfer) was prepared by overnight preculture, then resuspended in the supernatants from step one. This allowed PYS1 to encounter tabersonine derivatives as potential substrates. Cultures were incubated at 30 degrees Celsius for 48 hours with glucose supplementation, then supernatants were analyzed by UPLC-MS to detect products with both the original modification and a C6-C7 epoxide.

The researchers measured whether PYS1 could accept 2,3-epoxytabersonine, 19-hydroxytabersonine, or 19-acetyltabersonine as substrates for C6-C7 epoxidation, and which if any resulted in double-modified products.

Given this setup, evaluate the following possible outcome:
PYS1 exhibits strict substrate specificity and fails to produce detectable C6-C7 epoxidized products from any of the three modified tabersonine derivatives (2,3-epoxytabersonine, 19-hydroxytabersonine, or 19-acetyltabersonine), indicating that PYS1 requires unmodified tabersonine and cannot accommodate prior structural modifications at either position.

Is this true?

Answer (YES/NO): NO